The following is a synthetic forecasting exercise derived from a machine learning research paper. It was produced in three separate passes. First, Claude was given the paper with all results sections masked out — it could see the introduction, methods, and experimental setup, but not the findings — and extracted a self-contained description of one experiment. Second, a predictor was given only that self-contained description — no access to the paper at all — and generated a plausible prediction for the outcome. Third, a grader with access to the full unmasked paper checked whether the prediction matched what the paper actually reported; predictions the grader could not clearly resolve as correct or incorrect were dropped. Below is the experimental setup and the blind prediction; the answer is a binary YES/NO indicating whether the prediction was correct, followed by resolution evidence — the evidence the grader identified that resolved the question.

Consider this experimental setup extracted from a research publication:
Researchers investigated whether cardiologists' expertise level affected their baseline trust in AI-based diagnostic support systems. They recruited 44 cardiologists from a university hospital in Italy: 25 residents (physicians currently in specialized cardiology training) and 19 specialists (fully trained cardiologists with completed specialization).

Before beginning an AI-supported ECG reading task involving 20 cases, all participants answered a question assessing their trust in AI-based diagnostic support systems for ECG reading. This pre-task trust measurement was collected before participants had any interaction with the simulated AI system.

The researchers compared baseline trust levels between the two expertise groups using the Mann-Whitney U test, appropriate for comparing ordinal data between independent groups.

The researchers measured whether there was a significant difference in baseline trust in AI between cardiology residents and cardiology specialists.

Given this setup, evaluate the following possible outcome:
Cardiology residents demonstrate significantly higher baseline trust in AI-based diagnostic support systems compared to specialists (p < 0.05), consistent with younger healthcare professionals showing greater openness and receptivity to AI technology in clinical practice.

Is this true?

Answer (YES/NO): NO